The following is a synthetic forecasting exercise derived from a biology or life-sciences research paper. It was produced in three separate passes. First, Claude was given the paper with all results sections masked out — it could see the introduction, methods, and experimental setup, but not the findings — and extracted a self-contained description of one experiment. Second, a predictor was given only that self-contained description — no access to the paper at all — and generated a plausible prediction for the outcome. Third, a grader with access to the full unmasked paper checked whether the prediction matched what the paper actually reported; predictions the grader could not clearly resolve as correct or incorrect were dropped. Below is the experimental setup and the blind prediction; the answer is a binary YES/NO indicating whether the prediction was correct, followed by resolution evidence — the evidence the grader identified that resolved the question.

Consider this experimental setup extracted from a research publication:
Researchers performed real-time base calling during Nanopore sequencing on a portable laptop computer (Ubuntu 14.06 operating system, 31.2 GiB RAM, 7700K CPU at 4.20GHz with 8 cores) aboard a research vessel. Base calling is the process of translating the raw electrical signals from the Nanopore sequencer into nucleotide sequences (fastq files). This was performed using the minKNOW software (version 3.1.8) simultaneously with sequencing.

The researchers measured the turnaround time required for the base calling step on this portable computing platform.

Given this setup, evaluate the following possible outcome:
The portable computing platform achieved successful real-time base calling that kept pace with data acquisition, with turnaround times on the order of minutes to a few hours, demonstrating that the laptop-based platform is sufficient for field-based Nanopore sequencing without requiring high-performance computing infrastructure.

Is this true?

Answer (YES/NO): NO